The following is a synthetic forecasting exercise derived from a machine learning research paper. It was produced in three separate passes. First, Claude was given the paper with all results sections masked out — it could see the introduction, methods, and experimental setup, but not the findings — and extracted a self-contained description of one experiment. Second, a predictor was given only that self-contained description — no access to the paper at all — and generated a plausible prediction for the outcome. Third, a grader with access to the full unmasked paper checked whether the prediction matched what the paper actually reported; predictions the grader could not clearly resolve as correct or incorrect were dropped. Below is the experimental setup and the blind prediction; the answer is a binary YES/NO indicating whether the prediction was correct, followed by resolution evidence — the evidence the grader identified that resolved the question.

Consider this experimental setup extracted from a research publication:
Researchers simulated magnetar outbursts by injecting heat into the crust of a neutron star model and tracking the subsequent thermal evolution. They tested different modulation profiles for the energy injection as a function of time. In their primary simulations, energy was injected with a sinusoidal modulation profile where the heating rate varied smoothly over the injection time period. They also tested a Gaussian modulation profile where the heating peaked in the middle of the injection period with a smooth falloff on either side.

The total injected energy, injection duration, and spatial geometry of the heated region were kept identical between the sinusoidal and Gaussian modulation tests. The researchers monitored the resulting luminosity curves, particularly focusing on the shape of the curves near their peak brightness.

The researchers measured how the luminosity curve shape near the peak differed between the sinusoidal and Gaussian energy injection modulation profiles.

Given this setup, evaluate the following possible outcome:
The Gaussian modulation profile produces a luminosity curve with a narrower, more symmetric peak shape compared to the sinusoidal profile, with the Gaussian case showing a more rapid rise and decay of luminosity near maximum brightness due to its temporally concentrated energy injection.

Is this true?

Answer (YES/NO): NO